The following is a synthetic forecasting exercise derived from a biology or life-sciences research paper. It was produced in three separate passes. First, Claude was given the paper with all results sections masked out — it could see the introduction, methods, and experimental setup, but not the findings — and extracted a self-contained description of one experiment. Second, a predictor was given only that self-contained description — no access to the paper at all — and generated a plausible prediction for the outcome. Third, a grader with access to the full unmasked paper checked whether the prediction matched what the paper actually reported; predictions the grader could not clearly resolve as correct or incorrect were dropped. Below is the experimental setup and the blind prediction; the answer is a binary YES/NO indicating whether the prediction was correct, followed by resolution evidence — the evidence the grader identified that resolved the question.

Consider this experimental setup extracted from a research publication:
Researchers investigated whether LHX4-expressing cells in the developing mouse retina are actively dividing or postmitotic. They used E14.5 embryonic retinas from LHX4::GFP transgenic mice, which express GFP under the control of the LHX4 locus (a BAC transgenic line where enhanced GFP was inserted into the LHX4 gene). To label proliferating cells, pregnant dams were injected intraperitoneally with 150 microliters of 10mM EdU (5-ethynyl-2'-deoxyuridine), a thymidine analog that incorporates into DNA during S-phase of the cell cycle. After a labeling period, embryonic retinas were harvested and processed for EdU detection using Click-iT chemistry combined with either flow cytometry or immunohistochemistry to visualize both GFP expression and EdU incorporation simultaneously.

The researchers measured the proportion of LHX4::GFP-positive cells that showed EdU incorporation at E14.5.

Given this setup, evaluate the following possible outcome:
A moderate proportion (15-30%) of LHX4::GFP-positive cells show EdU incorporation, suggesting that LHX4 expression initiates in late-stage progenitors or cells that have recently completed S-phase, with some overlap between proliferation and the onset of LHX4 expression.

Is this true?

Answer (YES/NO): NO